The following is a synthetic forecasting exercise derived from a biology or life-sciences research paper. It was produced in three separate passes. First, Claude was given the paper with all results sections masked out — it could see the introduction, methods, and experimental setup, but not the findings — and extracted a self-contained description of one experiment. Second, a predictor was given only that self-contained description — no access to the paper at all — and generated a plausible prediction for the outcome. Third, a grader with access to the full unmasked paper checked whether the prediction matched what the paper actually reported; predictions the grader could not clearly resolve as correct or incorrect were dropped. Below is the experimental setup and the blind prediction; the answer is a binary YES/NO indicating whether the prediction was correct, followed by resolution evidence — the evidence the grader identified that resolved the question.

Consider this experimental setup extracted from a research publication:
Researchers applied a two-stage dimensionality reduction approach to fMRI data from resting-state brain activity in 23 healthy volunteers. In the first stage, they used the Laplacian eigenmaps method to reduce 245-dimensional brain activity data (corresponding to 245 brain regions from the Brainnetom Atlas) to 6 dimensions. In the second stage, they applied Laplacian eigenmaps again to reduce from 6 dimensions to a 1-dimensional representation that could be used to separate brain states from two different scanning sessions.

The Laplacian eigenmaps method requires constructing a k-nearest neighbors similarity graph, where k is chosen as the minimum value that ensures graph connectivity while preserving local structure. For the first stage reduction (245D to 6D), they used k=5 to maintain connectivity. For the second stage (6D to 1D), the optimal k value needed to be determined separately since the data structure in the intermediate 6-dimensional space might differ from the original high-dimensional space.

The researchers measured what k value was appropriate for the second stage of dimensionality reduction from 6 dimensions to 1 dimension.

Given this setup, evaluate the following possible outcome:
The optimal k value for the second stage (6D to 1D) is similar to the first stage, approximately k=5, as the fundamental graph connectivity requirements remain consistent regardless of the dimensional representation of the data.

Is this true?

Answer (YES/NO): NO